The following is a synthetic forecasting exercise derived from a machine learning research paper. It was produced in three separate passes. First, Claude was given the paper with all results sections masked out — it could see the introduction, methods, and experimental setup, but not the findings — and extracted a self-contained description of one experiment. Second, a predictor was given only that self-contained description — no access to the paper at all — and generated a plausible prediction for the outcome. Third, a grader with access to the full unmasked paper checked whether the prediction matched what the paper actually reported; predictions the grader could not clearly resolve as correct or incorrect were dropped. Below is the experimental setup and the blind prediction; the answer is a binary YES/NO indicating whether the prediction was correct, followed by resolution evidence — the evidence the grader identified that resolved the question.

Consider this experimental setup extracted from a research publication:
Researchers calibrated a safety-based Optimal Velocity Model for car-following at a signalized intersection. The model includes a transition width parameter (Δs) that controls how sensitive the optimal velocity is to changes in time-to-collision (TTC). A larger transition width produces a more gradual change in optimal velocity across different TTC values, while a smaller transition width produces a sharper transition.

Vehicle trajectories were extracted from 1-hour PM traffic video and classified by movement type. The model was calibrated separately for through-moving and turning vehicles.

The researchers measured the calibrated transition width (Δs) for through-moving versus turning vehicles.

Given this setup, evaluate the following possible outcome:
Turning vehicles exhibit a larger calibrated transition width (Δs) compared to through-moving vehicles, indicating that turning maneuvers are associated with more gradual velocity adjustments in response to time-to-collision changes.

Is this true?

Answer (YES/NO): YES